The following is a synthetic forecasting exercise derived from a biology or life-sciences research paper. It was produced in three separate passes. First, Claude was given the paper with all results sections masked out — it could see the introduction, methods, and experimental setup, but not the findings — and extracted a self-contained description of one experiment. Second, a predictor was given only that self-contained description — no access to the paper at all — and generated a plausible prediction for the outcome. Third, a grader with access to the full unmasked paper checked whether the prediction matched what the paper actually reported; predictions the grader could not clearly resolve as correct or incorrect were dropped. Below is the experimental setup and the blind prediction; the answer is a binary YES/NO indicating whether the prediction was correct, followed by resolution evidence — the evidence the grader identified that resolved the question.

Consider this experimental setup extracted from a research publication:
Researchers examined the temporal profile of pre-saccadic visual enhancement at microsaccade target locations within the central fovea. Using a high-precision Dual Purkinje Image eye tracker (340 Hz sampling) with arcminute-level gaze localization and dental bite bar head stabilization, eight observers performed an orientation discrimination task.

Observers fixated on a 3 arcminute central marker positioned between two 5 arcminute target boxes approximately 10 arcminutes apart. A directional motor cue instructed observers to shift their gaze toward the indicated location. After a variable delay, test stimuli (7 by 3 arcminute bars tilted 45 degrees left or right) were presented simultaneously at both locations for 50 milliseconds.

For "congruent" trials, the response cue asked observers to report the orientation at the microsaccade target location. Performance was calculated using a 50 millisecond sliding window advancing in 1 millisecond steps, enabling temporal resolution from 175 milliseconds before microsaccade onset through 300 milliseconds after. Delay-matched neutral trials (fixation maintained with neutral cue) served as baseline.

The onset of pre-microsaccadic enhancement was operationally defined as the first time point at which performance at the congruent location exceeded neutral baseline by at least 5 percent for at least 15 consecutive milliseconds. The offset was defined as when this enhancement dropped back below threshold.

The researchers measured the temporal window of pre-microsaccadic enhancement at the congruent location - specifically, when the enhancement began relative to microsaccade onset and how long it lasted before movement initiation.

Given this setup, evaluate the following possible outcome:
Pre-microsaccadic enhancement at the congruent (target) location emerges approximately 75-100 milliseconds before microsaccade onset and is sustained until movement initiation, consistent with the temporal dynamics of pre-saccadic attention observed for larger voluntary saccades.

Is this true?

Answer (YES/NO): NO